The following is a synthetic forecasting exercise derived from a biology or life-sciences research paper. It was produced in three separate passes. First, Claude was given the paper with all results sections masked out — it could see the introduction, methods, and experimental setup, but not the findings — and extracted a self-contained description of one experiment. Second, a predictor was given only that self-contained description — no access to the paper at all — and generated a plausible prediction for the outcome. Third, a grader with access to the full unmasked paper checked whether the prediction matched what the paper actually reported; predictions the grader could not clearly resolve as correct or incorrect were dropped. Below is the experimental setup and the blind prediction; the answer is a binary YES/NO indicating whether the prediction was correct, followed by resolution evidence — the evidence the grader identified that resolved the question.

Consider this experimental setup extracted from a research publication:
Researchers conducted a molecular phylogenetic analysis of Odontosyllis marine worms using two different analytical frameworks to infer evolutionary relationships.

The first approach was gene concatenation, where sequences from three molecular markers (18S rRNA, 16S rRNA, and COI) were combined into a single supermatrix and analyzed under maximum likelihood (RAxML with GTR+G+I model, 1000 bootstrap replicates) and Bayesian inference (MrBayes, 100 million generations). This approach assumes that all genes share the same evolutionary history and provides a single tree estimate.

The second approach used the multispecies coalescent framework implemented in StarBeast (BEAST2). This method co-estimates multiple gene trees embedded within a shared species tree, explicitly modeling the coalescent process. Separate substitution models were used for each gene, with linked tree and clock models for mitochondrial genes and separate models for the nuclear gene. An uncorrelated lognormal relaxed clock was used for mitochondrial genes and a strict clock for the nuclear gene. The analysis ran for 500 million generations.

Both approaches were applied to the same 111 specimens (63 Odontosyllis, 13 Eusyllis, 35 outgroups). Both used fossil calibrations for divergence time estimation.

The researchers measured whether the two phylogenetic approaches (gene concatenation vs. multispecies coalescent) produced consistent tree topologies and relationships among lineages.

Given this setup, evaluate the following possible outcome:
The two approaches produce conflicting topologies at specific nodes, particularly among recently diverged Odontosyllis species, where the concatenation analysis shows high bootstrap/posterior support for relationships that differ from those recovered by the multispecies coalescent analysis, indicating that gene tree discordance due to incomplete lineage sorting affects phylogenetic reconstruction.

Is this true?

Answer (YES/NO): YES